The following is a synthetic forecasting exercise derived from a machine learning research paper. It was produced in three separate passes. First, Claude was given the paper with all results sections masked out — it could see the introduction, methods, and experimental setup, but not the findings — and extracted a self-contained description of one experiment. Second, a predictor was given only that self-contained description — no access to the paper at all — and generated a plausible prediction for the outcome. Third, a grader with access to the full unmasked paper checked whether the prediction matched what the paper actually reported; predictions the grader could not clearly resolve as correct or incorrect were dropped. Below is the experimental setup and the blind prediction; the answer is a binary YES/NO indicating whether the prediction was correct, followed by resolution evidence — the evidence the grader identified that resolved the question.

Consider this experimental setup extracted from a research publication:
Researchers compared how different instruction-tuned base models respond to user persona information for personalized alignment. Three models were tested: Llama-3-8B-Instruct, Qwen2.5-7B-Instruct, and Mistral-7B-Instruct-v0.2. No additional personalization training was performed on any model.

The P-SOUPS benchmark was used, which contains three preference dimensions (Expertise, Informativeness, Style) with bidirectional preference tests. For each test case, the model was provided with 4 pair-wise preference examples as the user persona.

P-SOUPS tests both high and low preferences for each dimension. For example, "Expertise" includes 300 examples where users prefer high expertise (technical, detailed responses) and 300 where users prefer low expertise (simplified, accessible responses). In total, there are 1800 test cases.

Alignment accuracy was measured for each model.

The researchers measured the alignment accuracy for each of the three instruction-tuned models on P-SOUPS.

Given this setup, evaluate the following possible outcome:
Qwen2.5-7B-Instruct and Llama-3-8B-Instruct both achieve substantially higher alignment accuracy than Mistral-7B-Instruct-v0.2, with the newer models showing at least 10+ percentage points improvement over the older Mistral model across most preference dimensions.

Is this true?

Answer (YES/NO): NO